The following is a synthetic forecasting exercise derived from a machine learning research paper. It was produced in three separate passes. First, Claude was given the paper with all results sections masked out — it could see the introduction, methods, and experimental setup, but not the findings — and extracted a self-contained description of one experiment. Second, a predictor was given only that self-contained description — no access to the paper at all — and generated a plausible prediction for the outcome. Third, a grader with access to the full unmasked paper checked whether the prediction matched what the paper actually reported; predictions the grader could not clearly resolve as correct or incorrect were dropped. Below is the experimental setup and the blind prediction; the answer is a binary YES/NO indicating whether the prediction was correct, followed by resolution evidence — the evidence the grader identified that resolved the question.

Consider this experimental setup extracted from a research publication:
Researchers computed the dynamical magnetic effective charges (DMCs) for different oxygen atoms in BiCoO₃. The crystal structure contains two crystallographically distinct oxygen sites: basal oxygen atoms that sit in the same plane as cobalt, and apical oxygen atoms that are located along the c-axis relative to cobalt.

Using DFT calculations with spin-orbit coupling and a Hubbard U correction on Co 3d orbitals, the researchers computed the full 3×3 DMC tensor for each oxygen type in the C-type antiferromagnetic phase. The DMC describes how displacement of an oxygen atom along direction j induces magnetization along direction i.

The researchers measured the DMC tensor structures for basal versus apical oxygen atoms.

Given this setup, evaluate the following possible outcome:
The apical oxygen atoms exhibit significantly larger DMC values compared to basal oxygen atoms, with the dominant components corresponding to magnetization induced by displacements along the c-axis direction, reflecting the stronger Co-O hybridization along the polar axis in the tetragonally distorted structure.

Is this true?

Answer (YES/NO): NO